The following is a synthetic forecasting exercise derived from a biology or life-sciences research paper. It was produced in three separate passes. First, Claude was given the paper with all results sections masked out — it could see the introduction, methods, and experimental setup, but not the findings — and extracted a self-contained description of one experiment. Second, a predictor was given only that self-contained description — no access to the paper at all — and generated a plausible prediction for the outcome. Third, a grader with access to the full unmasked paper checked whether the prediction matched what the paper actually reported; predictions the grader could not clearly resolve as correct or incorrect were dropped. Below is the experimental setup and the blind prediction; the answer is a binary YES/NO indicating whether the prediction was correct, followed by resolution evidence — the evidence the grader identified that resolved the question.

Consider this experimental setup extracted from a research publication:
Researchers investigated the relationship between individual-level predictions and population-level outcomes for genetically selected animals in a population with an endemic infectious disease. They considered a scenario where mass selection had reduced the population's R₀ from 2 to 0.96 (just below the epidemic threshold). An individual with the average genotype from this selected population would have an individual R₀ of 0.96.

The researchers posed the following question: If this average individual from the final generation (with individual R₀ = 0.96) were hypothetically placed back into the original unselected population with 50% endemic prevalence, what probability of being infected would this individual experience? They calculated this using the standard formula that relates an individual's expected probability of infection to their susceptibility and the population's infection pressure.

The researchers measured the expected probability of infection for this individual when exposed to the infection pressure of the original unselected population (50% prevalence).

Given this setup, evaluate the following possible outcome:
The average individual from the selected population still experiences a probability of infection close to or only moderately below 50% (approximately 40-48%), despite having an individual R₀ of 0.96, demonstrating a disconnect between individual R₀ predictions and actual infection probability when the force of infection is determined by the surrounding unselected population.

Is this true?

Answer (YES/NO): NO